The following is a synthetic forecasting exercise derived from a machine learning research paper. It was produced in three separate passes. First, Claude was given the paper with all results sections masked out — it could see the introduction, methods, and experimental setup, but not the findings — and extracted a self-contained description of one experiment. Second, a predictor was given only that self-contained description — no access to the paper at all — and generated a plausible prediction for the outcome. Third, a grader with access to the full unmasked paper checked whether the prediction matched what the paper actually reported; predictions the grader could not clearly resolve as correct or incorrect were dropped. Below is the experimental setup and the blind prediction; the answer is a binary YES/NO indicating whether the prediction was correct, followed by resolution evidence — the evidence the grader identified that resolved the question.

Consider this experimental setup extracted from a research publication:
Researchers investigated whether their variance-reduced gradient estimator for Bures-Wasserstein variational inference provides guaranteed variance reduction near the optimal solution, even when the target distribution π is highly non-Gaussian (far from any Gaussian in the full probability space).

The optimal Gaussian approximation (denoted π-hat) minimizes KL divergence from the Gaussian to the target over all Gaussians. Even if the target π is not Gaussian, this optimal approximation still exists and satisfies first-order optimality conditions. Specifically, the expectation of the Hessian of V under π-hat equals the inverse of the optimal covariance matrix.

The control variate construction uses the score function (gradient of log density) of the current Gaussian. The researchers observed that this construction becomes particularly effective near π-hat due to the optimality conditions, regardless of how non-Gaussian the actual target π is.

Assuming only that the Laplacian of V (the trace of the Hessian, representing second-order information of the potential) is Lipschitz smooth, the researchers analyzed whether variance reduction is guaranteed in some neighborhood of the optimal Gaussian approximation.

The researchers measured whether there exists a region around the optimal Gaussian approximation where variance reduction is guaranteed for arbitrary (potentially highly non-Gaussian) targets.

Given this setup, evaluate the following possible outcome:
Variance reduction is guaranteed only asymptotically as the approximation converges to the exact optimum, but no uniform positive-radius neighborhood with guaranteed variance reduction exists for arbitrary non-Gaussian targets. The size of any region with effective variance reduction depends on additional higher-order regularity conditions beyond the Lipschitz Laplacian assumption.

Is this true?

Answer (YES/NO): NO